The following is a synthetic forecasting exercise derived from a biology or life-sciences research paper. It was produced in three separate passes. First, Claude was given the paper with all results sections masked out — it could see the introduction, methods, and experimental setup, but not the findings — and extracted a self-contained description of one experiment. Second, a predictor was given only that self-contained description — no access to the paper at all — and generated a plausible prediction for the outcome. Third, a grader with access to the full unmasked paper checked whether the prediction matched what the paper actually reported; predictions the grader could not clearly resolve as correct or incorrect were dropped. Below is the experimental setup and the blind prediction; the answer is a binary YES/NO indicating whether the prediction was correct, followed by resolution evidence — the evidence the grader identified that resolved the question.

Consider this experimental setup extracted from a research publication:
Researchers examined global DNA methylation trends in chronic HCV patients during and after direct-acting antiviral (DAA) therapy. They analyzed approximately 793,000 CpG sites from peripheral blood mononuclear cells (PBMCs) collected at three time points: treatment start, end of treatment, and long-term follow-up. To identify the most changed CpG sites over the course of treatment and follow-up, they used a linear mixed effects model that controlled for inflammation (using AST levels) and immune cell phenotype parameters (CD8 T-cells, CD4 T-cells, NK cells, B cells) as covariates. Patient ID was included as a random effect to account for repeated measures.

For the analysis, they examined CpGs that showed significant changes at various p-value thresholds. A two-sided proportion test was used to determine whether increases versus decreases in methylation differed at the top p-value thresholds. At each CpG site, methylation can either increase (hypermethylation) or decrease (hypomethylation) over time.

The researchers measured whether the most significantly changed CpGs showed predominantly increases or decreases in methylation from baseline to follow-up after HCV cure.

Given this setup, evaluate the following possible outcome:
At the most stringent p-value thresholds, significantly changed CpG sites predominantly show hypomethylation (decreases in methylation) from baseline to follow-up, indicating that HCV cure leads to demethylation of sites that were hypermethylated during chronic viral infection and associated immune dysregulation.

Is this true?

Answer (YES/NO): NO